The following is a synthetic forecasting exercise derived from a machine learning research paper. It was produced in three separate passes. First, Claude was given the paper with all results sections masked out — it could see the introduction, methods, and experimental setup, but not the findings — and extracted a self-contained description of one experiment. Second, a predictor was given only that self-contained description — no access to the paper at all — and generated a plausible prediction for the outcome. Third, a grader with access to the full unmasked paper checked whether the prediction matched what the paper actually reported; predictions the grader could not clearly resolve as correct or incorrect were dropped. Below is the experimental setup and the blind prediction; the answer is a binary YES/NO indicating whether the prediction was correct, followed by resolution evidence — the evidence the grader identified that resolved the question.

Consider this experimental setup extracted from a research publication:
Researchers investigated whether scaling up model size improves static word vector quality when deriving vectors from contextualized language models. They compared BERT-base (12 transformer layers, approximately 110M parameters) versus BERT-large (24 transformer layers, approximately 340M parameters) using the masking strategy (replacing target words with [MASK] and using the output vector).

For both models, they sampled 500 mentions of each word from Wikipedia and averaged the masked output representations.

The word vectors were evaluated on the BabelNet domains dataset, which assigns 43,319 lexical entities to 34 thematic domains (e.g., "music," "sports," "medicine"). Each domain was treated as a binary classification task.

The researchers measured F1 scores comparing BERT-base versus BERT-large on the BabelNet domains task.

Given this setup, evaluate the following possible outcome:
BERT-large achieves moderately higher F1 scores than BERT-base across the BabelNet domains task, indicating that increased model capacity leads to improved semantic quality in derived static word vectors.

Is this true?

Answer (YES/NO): NO